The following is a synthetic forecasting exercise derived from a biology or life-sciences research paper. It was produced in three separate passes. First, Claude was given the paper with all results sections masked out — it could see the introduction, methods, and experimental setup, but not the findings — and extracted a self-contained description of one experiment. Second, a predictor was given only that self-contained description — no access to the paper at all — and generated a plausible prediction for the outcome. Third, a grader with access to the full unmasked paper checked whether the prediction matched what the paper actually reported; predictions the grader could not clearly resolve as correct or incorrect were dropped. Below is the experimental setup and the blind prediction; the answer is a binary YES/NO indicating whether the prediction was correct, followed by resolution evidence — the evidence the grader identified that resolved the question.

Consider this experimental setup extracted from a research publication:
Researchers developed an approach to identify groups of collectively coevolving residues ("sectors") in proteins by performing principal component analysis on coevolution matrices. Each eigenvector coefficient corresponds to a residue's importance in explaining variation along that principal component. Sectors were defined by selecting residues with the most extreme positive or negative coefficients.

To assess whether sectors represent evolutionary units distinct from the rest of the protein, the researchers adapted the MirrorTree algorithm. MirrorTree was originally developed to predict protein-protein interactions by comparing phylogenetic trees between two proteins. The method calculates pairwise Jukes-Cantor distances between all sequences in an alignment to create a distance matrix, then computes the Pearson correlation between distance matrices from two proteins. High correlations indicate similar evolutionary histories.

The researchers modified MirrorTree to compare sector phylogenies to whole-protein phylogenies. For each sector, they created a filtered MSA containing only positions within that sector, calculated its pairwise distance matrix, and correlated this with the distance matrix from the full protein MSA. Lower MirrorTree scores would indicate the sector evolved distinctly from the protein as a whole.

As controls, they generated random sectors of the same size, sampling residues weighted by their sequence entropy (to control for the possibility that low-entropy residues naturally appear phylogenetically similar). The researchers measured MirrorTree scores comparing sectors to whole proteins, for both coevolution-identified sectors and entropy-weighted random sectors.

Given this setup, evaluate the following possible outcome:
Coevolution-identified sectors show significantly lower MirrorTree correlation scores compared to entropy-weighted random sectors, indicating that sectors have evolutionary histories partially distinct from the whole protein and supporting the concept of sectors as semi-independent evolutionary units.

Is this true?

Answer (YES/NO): YES